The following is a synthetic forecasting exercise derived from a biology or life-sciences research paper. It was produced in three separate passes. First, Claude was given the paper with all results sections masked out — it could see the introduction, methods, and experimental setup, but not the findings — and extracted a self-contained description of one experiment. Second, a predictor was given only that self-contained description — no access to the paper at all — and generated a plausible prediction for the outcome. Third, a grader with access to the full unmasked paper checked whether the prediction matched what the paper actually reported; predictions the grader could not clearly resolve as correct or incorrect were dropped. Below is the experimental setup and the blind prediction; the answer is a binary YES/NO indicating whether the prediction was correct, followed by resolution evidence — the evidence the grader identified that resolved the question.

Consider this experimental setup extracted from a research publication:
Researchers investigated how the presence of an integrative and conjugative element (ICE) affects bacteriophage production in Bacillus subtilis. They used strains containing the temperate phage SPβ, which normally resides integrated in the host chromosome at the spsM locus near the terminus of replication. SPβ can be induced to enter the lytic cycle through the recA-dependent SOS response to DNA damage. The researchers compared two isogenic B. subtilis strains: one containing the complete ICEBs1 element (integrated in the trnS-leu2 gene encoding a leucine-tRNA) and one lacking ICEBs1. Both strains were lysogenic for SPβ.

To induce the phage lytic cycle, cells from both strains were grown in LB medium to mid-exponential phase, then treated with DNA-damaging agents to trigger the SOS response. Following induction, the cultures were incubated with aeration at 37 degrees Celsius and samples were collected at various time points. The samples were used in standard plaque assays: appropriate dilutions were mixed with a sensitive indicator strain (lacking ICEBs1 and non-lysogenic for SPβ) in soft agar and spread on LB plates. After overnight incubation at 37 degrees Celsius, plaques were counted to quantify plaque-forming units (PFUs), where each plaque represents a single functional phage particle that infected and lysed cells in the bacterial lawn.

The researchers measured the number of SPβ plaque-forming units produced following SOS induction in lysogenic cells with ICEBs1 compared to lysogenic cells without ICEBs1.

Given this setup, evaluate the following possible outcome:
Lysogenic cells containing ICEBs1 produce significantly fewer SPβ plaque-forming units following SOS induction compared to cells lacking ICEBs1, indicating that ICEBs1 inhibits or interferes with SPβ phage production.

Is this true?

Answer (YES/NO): YES